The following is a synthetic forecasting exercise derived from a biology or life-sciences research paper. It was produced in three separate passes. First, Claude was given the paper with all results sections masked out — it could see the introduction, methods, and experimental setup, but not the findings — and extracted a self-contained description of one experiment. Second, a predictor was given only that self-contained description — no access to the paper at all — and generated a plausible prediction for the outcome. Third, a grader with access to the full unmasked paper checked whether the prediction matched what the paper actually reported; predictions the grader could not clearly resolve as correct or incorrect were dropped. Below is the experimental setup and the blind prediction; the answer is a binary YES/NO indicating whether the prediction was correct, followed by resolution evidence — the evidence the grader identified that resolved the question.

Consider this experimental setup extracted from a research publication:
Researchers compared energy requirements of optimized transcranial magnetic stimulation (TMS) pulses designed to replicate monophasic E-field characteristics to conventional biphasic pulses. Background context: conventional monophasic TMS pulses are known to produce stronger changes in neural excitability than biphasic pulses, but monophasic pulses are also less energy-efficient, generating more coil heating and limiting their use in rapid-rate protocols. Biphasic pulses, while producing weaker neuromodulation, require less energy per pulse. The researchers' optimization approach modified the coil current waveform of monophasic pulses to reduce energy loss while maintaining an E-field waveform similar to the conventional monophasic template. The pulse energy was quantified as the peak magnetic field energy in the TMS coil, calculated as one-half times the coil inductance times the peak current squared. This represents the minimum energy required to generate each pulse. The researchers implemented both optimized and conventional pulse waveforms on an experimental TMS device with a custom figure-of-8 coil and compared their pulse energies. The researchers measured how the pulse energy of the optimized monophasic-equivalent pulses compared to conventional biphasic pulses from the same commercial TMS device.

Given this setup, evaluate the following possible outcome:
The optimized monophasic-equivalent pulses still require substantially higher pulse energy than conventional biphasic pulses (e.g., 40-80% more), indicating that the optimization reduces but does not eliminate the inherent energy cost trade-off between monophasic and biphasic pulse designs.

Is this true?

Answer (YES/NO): NO